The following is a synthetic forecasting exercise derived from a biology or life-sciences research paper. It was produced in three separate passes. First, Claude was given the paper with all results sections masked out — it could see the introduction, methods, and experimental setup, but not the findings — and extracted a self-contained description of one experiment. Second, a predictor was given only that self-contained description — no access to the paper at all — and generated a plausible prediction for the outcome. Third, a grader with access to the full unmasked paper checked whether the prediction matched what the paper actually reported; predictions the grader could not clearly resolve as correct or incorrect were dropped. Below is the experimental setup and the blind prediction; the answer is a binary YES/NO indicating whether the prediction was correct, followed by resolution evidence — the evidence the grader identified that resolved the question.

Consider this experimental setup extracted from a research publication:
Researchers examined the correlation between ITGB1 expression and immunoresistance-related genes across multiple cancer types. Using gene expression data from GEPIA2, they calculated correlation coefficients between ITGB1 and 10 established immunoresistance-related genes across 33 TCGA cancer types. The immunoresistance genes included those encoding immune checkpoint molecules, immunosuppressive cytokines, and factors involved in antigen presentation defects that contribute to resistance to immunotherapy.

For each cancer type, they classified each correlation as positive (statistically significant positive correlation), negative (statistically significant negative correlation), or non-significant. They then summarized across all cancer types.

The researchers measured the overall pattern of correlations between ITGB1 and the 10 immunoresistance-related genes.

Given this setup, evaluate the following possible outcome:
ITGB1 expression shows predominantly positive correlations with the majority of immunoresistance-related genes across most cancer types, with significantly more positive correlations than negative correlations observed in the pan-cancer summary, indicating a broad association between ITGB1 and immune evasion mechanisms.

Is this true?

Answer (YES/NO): YES